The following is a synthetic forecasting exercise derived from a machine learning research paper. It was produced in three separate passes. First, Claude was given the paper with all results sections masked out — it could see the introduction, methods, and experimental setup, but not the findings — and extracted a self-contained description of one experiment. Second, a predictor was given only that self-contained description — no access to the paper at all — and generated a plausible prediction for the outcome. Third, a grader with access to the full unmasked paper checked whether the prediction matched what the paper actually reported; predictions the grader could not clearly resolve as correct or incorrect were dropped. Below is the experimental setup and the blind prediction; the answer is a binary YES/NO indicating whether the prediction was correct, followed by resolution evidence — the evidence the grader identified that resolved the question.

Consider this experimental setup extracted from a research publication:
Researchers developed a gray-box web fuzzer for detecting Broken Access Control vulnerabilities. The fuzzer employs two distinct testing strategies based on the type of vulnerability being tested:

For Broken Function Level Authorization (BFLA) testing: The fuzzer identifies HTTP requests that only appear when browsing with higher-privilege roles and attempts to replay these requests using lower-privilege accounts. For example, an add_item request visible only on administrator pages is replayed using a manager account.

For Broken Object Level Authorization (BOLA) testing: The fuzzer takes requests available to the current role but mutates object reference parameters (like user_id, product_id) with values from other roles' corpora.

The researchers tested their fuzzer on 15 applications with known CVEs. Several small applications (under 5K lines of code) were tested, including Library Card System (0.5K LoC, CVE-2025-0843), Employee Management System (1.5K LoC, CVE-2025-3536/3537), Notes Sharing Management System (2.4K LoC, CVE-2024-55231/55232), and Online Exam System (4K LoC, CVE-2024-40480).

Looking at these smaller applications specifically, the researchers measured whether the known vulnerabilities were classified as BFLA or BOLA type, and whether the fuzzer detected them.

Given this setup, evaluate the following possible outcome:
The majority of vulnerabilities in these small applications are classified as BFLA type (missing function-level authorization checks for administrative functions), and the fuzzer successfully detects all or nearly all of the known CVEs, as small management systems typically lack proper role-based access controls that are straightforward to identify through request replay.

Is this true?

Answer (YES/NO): YES